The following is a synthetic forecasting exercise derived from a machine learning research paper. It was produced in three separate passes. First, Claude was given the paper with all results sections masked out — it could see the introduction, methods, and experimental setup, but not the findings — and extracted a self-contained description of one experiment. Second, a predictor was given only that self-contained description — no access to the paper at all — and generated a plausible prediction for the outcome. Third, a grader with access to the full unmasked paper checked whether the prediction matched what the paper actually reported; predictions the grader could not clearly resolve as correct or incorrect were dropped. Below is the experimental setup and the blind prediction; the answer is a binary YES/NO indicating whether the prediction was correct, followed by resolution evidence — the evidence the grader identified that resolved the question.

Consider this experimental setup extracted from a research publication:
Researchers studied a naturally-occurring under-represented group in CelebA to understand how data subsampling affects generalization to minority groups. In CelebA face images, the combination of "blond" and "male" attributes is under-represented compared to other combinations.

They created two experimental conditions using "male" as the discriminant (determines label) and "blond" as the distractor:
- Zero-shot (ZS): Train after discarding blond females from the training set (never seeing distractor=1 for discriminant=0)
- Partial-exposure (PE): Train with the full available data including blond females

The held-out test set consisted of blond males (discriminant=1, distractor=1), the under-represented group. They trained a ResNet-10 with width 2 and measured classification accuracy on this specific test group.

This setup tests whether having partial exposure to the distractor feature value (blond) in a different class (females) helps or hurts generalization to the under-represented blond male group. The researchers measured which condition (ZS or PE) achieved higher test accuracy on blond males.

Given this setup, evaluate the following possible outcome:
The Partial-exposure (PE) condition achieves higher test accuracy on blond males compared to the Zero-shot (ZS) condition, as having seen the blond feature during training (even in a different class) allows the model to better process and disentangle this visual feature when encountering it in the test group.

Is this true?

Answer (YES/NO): NO